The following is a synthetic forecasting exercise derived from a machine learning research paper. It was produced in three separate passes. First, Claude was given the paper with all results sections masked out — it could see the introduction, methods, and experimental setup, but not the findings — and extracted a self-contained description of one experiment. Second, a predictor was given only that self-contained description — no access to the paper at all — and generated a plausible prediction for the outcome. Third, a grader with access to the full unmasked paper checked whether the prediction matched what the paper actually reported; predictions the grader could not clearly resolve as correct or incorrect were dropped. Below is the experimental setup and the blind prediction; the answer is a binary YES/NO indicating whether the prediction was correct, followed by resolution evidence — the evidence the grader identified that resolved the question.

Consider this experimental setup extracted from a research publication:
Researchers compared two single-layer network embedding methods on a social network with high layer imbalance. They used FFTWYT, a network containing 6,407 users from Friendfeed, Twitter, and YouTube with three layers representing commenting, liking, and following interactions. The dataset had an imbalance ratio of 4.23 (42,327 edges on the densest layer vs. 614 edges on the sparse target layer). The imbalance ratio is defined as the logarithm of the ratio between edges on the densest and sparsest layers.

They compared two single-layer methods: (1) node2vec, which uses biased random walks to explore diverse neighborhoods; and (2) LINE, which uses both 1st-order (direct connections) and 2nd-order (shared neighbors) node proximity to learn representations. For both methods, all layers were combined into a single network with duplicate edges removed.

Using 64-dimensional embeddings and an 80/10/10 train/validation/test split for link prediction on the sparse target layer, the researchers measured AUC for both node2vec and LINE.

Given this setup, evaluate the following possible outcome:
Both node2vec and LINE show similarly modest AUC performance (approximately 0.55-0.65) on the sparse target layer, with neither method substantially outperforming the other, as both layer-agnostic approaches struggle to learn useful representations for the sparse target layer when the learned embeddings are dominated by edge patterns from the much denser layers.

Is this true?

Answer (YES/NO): NO